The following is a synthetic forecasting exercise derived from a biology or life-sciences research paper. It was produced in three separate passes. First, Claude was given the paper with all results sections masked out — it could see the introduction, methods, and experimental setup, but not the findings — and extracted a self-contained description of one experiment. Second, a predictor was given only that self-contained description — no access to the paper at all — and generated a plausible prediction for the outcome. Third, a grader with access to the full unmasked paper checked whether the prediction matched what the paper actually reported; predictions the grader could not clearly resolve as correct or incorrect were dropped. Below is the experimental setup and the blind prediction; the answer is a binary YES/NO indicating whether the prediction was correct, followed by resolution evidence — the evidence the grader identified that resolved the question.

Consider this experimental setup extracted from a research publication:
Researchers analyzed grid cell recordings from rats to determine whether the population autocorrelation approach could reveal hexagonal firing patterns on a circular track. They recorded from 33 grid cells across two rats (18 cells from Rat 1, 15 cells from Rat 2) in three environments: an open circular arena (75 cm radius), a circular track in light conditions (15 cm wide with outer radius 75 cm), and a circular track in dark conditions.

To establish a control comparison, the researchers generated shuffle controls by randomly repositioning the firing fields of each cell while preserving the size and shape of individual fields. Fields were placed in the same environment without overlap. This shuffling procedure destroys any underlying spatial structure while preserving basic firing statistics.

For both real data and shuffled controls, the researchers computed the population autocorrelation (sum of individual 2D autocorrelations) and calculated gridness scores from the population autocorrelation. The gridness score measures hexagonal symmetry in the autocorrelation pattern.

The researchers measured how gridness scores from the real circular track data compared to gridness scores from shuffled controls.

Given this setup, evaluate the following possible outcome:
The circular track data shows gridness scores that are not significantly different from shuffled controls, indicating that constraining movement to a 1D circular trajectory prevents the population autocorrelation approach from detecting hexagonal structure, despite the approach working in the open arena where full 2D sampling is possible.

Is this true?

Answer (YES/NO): NO